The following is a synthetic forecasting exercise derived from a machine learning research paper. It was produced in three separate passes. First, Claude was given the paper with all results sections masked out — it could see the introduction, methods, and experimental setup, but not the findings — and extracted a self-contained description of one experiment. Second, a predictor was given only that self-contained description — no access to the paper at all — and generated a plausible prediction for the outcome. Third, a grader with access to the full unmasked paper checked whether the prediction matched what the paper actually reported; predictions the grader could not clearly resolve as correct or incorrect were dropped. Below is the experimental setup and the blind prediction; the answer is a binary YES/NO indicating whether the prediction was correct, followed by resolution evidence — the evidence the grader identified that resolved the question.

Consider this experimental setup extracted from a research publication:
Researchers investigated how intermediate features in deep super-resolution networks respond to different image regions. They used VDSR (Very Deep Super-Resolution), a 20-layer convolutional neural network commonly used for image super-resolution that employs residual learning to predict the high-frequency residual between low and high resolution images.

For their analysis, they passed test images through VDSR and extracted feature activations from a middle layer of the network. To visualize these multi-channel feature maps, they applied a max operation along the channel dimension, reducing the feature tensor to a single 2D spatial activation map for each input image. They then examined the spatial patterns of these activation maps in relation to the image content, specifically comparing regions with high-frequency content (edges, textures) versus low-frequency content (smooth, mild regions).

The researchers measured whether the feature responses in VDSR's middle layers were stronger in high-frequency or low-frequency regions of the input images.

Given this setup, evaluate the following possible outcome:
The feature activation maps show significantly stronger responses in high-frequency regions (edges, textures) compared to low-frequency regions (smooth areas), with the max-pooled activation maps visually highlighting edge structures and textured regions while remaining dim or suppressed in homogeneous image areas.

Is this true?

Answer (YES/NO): YES